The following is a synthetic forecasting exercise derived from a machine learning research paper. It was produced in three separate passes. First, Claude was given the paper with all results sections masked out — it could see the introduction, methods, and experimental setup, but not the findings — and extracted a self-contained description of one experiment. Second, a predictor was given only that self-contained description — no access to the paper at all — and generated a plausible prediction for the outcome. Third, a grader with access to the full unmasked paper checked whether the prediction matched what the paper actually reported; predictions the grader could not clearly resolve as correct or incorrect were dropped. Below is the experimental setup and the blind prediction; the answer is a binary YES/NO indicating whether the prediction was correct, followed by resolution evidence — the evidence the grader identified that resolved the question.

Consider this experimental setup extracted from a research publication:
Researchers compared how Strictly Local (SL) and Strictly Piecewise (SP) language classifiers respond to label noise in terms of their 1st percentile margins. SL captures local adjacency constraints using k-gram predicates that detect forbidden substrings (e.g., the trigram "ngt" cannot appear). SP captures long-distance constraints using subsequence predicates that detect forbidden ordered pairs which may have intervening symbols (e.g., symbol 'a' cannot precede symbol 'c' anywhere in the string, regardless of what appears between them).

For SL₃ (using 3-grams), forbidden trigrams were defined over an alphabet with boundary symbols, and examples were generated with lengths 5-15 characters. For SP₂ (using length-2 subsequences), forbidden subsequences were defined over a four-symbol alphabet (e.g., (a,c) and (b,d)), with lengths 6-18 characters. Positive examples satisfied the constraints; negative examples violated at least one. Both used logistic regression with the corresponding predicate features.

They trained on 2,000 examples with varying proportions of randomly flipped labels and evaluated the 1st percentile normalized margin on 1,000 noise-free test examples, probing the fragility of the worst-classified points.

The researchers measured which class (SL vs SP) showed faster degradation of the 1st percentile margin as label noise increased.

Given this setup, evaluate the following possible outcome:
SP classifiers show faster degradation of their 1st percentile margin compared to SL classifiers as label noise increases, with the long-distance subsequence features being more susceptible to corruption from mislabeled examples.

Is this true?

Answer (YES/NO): YES